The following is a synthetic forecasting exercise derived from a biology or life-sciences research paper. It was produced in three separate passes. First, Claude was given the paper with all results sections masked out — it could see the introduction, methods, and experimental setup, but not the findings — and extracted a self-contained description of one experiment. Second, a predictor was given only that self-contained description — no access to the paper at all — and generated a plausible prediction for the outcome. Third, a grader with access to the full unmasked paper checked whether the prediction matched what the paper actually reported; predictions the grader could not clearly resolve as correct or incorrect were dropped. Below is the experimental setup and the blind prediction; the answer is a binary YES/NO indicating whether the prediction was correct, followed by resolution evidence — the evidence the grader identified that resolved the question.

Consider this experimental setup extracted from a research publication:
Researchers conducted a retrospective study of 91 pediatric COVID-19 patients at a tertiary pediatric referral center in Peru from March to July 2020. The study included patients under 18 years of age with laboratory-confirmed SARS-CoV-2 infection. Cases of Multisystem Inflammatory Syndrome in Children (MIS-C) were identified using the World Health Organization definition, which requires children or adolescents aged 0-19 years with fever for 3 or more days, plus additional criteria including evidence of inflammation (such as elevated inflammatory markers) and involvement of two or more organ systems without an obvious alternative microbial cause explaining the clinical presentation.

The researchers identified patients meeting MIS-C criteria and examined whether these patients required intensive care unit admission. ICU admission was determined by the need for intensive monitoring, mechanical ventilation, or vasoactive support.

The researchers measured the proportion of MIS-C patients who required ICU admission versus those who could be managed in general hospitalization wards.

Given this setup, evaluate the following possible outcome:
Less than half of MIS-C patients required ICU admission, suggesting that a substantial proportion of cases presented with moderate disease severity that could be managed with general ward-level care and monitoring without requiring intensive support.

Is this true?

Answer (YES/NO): YES